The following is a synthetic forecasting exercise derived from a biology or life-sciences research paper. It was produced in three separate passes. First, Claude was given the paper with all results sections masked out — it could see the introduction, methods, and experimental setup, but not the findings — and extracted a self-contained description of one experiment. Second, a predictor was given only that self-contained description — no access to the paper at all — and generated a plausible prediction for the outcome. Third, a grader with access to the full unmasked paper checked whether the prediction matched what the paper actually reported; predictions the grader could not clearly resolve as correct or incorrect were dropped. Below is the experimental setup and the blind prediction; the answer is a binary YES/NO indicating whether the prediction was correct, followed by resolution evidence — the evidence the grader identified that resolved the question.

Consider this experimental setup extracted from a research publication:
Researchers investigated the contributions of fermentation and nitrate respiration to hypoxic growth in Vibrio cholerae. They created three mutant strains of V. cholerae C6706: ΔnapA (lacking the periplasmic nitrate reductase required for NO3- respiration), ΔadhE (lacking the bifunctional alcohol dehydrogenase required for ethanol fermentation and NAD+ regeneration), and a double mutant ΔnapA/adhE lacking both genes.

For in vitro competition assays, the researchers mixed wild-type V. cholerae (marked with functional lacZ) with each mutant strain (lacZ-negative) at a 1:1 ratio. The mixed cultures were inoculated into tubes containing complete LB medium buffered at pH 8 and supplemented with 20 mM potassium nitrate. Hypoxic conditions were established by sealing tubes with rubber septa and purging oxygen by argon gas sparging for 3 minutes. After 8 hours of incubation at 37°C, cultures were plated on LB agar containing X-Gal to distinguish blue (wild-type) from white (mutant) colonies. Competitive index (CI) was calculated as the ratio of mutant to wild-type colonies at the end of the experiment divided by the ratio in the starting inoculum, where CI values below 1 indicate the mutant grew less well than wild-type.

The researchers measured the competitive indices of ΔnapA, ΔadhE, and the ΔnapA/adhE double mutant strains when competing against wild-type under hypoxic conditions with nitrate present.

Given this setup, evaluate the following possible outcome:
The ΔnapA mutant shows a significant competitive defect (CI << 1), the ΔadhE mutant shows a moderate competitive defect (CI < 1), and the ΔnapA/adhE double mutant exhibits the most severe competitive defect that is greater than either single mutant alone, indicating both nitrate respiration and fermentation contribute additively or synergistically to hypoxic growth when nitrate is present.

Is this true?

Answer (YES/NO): YES